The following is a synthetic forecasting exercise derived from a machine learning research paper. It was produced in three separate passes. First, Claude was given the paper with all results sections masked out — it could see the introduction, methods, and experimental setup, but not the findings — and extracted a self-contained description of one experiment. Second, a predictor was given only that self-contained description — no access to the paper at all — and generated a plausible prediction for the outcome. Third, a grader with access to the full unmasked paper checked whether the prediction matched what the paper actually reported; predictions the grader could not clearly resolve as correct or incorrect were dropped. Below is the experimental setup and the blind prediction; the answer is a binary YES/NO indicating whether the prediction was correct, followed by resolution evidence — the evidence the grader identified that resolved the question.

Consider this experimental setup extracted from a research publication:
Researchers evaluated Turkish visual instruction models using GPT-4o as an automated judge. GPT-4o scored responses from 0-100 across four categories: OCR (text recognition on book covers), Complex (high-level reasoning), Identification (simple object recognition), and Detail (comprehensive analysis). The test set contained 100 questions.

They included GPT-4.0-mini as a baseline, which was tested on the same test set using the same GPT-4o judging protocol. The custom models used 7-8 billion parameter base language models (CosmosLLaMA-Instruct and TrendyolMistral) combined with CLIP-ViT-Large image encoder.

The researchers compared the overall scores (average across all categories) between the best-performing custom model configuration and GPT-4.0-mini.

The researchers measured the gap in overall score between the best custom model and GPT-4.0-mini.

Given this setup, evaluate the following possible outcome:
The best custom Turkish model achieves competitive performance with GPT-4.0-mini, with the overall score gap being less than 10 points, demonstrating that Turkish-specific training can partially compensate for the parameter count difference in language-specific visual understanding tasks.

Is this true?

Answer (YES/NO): NO